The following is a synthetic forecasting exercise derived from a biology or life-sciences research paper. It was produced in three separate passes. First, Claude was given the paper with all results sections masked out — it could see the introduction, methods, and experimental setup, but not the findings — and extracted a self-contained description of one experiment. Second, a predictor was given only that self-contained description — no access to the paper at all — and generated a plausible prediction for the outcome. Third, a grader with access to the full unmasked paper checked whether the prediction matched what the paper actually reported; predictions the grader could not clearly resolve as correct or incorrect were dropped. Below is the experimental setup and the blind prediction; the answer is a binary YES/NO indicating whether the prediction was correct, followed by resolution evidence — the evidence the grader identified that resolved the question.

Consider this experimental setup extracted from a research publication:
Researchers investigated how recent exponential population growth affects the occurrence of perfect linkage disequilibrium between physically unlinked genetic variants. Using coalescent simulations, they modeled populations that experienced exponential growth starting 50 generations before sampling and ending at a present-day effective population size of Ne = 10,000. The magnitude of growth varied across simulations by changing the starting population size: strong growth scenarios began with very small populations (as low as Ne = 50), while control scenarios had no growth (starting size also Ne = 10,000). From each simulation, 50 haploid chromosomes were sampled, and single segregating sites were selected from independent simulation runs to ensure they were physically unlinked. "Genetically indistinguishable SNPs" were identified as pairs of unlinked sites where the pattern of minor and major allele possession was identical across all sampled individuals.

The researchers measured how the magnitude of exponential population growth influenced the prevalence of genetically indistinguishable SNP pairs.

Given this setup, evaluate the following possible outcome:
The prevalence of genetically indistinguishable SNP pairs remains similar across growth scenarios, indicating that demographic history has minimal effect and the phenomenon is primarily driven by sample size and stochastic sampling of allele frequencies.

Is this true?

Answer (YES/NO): YES